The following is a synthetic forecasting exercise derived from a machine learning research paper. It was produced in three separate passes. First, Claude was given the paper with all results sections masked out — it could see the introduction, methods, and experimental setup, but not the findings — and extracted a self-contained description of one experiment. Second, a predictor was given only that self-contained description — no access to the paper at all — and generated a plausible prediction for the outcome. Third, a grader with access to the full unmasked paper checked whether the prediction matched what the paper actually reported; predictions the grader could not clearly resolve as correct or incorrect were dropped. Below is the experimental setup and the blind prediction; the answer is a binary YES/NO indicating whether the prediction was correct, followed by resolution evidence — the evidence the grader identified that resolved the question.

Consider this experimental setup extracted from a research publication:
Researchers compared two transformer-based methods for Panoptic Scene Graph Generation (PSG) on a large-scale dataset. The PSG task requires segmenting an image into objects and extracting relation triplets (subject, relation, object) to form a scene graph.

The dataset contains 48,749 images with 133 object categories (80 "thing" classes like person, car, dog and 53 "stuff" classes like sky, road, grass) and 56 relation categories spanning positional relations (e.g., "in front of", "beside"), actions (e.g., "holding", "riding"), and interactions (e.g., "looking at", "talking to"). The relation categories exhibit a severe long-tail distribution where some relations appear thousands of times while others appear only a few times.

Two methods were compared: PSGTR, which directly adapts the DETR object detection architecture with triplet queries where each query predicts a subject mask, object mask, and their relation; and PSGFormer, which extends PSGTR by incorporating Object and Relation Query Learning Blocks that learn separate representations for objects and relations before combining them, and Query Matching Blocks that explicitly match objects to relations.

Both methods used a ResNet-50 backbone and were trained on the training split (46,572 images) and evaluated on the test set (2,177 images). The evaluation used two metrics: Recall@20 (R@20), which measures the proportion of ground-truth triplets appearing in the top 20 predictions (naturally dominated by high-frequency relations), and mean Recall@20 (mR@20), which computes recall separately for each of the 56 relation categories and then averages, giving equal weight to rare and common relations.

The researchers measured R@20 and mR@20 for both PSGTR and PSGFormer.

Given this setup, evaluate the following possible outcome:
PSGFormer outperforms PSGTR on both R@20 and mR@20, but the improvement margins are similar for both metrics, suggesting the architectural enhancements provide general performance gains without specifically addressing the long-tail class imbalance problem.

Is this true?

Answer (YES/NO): NO